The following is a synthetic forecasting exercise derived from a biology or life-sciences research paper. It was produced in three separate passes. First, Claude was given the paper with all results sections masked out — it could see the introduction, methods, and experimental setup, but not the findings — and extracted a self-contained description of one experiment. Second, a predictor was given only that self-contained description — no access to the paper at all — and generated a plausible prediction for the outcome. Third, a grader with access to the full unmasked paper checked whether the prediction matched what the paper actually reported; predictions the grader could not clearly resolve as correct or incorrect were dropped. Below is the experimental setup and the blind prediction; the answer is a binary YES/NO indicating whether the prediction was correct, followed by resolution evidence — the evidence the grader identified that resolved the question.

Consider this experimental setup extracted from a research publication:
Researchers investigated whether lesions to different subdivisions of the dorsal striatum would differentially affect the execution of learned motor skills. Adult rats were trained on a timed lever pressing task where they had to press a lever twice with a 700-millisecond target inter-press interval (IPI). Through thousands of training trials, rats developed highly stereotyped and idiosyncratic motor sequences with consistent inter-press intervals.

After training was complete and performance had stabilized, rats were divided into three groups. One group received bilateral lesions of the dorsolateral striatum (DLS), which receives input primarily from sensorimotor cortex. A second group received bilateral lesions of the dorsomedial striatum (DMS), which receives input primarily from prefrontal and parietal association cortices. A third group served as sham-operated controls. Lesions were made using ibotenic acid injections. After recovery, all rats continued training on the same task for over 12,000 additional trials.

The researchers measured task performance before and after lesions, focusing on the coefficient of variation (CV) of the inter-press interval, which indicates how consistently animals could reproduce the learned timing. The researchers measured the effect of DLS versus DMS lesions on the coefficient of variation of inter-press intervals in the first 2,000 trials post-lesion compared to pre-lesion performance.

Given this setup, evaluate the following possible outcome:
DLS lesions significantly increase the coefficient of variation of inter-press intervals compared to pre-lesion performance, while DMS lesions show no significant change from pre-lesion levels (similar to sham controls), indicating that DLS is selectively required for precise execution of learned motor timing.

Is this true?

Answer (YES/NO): YES